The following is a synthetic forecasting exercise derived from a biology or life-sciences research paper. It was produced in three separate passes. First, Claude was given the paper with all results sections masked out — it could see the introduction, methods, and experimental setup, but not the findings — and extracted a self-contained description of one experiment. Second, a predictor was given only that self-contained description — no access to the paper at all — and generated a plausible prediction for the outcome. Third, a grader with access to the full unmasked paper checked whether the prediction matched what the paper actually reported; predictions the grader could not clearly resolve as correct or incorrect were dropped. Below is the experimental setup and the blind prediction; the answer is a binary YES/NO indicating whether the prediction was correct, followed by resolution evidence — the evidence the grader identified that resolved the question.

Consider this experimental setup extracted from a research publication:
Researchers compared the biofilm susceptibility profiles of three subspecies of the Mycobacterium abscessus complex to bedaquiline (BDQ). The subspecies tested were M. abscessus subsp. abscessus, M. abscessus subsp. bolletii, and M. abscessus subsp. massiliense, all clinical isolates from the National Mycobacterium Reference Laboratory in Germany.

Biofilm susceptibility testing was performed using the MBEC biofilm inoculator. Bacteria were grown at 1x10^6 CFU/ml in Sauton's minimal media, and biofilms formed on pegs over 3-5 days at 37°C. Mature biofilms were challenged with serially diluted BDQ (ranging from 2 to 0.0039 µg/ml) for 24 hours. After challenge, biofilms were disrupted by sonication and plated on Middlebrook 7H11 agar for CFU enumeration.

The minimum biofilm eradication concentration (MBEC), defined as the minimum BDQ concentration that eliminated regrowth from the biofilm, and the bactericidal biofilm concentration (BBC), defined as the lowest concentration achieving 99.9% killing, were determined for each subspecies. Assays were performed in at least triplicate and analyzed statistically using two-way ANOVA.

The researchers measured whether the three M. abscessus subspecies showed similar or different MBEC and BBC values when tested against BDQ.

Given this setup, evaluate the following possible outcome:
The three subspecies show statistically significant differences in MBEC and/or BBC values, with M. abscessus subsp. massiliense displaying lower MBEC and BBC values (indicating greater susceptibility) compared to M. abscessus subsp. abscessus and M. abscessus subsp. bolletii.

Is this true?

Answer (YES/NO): NO